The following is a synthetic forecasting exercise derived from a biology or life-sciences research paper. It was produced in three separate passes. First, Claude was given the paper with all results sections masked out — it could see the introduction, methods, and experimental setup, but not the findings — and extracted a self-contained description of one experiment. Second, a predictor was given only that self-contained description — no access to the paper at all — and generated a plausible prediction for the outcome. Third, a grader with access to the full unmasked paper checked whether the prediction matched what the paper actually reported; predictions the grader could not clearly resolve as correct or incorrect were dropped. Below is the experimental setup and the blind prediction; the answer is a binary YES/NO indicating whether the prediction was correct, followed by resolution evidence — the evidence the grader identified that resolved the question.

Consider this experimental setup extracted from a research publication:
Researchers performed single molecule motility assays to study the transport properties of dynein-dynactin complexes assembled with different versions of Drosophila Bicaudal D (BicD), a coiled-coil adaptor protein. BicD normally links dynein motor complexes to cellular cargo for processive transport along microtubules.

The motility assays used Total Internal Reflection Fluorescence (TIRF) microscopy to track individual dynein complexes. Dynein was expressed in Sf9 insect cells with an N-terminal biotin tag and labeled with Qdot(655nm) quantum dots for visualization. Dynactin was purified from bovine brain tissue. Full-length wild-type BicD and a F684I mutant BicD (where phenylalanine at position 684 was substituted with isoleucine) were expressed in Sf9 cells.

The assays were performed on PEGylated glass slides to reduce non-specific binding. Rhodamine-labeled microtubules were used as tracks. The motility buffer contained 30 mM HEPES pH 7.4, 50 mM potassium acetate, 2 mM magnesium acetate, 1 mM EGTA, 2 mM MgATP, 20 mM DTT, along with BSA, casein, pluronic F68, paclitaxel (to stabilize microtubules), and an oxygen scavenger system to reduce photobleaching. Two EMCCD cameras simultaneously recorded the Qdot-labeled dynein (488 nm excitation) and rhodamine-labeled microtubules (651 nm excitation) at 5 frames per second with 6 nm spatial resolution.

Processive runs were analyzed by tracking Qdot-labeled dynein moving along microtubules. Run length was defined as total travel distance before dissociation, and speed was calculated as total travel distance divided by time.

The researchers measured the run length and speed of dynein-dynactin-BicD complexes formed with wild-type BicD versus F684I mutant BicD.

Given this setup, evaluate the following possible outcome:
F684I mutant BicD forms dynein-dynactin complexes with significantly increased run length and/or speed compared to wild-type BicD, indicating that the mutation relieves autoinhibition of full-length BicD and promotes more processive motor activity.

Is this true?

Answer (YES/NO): NO